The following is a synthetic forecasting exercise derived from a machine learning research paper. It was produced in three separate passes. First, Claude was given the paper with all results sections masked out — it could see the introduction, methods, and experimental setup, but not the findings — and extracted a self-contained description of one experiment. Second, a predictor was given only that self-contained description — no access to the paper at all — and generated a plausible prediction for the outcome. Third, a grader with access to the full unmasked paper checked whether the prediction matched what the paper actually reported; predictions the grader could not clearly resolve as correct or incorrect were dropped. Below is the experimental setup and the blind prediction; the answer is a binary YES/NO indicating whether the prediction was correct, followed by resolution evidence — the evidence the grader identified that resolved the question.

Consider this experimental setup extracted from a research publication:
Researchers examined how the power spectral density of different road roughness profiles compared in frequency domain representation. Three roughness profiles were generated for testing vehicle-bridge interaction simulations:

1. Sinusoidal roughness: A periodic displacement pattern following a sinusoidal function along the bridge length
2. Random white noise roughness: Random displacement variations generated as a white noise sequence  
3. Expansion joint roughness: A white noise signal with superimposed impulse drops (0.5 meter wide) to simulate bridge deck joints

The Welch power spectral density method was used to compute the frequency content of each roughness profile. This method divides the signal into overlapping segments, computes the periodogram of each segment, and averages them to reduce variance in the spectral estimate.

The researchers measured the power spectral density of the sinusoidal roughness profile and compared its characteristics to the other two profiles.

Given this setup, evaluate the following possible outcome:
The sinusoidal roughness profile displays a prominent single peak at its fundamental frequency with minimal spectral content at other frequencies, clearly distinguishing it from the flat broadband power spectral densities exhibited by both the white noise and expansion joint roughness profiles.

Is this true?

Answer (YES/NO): NO